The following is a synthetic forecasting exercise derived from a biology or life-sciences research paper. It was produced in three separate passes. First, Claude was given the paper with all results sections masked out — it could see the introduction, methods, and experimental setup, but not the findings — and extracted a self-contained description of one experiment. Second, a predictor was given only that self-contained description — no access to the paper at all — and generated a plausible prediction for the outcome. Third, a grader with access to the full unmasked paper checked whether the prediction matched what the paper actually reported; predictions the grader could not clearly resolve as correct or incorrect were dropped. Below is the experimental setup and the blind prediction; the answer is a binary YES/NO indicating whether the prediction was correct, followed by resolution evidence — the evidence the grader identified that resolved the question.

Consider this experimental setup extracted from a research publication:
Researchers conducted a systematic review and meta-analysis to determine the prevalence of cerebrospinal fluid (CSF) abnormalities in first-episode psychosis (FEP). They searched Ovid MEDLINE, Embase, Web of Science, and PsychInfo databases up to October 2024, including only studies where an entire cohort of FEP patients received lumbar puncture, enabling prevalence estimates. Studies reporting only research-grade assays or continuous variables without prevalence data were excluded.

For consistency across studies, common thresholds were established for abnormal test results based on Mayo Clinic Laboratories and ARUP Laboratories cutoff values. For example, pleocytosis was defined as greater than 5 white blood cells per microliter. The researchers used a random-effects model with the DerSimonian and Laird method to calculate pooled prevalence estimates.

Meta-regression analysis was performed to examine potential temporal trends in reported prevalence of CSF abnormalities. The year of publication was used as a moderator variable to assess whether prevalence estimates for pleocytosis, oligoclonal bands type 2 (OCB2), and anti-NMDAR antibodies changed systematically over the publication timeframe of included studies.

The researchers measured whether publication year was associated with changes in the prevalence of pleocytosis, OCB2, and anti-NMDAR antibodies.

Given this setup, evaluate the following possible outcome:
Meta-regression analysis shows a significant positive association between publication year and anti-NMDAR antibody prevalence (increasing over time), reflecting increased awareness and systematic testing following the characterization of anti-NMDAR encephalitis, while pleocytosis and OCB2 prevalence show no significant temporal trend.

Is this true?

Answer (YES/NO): NO